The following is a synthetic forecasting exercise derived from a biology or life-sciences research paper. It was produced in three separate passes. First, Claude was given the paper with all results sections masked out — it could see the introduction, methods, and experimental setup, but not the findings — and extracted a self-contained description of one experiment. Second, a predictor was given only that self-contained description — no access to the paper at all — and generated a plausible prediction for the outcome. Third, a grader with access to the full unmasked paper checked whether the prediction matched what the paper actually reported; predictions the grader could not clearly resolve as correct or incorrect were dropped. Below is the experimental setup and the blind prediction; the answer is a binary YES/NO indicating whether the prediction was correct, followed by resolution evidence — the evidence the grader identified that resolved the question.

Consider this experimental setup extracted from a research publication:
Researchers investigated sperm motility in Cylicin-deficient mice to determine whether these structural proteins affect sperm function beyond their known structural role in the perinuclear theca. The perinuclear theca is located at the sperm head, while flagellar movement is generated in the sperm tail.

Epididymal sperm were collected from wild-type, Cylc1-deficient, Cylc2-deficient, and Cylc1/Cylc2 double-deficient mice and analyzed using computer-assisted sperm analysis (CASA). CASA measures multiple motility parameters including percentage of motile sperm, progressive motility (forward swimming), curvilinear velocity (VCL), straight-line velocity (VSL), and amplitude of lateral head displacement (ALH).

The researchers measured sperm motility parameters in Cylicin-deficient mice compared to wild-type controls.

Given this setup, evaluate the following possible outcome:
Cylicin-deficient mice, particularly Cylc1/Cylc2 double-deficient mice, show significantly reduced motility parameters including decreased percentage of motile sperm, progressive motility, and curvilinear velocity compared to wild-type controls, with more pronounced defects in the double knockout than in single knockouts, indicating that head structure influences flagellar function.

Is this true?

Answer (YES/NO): NO